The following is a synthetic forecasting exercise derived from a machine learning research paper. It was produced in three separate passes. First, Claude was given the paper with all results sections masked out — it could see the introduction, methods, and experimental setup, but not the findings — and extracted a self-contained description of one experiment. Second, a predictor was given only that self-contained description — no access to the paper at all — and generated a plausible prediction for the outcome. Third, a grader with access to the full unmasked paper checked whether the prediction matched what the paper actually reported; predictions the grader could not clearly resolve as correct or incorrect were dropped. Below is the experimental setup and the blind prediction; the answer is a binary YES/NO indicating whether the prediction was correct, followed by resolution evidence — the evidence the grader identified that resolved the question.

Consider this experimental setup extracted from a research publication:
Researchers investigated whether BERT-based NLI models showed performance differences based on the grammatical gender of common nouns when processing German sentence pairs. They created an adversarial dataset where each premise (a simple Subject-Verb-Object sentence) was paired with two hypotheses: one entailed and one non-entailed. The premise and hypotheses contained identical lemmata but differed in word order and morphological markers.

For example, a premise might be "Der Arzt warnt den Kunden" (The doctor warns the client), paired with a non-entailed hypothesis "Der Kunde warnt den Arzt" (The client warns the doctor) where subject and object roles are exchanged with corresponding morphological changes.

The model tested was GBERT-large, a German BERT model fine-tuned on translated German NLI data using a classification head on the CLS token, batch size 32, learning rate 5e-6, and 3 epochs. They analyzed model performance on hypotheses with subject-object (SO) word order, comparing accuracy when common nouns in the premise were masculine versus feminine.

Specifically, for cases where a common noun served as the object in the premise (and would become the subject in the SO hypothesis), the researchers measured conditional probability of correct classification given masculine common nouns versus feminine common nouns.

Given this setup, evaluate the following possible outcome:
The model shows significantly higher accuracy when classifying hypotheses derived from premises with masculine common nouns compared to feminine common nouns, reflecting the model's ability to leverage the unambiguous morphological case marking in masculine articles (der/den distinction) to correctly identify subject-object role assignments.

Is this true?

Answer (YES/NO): YES